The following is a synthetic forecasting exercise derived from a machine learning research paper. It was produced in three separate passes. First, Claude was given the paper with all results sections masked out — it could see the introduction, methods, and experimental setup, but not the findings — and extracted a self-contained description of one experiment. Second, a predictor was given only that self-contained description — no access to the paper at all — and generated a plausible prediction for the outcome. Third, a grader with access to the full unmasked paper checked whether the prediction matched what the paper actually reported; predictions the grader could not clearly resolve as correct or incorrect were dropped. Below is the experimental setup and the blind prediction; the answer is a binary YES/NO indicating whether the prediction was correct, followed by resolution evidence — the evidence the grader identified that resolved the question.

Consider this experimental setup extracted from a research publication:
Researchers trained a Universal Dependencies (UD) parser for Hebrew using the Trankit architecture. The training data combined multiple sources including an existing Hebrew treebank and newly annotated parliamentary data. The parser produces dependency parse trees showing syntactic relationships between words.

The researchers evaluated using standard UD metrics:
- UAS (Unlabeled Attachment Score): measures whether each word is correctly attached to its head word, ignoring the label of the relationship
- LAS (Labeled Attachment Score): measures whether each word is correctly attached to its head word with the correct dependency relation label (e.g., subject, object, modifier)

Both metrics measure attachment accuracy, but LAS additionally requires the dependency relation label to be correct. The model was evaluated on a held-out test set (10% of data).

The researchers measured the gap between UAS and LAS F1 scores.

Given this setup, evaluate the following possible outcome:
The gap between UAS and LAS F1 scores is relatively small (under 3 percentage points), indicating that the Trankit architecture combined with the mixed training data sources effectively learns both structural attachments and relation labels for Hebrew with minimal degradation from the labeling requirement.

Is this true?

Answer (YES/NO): YES